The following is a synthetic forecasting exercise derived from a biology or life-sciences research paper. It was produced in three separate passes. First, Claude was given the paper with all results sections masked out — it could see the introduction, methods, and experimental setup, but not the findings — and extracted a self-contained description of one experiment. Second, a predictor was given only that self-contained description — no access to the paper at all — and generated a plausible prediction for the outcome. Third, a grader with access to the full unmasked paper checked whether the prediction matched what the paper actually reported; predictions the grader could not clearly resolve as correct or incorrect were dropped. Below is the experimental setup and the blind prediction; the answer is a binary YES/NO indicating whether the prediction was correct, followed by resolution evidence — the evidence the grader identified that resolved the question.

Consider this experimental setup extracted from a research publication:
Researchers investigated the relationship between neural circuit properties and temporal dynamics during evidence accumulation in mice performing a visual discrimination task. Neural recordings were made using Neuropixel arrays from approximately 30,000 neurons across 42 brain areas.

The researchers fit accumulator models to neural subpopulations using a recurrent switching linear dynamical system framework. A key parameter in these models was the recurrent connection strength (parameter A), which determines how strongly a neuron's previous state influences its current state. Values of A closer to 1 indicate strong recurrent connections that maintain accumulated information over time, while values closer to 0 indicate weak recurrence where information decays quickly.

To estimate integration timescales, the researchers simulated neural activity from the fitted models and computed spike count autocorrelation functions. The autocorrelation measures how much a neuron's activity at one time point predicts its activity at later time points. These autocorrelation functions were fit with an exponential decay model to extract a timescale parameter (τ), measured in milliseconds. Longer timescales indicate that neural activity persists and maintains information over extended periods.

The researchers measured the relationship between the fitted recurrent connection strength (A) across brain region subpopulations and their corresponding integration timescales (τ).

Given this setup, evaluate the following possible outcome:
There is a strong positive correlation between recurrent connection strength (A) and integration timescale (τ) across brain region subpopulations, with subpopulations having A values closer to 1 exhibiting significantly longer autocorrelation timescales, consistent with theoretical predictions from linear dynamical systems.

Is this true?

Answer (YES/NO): YES